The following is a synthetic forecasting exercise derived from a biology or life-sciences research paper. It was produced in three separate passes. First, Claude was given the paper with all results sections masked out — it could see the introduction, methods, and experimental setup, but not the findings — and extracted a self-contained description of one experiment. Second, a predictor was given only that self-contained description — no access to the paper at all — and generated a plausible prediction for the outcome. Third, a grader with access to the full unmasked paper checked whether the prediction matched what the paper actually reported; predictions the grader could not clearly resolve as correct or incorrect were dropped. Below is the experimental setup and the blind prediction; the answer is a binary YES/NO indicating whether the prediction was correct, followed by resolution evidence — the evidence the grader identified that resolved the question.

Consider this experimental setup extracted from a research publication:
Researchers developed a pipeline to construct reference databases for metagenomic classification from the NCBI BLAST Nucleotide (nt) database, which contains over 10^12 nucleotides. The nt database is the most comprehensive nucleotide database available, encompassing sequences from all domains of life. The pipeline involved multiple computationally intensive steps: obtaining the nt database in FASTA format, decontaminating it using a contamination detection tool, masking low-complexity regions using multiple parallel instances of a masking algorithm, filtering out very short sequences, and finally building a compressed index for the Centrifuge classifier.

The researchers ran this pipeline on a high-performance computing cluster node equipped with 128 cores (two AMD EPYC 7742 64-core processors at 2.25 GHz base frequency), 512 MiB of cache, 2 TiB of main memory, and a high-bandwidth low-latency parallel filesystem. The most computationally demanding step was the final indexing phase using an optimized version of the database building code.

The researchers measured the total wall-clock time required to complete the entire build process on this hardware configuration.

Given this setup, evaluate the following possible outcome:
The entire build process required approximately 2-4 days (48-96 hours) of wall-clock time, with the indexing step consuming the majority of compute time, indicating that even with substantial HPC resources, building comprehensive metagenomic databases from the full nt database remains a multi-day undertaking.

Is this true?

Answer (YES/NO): NO